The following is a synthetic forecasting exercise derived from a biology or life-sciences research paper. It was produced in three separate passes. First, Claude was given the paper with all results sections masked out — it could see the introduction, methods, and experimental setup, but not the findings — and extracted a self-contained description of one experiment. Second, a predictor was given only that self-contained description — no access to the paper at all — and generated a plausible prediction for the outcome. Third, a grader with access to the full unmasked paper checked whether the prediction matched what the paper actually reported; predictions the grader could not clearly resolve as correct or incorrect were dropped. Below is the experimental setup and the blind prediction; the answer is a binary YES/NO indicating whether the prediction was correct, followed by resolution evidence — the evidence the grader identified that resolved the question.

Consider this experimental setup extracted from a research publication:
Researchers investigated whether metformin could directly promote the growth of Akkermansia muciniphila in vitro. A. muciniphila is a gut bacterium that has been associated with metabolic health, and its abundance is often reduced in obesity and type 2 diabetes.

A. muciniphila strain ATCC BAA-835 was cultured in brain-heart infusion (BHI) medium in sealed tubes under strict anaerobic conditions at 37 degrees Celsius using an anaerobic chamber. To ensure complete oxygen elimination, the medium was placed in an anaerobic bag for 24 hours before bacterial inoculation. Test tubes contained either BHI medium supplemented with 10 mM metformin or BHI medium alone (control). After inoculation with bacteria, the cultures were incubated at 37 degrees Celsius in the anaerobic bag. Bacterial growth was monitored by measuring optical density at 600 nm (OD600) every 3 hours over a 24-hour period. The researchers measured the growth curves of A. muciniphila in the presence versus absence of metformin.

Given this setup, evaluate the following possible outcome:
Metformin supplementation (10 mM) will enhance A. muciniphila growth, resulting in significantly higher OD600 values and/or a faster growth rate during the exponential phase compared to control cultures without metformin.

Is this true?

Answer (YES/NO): NO